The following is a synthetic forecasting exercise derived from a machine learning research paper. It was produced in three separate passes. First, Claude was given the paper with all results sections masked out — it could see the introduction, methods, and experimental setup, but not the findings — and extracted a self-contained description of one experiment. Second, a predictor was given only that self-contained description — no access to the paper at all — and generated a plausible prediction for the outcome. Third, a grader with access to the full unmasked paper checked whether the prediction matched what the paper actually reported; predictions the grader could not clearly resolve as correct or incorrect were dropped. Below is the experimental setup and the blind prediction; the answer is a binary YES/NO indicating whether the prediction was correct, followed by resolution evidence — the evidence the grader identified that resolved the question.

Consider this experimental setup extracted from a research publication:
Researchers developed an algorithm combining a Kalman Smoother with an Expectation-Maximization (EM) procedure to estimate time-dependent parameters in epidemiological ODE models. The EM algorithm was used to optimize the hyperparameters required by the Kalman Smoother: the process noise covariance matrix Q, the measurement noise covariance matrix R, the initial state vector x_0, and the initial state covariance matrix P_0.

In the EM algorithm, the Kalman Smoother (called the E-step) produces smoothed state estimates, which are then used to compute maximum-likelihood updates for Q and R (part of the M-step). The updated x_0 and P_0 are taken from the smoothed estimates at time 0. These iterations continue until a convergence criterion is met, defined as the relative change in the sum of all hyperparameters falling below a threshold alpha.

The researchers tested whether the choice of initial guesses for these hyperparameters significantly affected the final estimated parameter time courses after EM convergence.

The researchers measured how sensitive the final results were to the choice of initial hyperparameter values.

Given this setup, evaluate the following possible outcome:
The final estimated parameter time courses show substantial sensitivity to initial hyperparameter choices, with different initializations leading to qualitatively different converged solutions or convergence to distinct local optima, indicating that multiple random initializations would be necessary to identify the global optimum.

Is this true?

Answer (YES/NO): NO